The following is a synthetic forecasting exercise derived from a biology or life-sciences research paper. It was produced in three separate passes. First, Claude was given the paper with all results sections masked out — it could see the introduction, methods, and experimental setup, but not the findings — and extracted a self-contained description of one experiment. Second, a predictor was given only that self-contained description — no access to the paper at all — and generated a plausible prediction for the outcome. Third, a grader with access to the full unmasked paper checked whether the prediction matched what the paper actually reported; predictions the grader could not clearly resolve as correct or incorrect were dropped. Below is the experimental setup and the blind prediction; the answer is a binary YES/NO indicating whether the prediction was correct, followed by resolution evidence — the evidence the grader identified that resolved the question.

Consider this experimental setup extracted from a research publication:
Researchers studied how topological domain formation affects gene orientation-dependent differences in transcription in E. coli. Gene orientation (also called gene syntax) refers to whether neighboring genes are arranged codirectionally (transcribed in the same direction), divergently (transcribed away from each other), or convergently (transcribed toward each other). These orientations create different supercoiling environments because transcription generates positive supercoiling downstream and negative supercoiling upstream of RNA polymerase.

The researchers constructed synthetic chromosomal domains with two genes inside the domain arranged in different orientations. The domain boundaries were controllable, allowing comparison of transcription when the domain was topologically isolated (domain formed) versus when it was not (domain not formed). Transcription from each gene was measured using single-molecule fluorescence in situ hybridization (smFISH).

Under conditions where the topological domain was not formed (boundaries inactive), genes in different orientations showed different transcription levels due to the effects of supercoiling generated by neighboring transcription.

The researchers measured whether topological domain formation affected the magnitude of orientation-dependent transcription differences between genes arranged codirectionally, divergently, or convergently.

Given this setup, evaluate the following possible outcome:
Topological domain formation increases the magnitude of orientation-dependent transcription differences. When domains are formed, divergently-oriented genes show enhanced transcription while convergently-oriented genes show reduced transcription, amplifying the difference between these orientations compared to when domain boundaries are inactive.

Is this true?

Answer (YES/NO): NO